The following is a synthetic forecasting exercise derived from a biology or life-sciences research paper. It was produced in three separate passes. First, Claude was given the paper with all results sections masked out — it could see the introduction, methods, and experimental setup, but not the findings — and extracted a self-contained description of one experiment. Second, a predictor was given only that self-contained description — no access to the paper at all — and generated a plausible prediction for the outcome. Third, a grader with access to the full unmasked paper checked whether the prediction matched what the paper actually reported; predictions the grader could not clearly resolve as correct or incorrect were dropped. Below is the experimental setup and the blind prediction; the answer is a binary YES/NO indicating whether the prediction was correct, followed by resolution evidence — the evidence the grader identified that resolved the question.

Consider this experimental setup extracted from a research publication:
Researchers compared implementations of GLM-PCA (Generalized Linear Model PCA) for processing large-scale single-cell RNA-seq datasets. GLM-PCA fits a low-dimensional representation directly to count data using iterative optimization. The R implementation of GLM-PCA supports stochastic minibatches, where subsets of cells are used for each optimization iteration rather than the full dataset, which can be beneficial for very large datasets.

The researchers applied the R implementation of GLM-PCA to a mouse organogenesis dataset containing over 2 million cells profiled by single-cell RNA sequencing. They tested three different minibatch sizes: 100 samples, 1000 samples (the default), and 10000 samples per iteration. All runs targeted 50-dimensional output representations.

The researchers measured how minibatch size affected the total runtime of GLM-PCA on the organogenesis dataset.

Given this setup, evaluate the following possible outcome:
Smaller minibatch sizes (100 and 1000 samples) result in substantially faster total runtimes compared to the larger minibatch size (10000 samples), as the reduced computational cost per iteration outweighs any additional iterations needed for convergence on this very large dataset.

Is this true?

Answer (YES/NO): NO